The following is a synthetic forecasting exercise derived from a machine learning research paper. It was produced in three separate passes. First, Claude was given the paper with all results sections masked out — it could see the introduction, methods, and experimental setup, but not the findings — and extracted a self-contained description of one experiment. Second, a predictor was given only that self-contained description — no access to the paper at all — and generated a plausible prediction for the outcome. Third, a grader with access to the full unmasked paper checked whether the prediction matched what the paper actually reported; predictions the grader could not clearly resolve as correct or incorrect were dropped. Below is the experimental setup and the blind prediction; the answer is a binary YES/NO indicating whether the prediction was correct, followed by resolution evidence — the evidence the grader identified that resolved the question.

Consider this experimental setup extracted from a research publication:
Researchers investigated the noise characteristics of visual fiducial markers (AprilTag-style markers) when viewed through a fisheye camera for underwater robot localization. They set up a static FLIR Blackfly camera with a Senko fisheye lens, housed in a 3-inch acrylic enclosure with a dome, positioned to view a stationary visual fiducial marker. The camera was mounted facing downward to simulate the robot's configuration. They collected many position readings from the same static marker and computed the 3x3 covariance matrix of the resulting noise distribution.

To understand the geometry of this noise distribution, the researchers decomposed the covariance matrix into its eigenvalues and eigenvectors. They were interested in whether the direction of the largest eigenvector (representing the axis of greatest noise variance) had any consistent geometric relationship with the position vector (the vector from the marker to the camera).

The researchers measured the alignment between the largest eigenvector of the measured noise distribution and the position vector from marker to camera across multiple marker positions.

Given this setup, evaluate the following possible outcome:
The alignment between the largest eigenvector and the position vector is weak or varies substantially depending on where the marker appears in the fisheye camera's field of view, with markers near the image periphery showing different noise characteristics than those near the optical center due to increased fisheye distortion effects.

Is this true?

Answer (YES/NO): NO